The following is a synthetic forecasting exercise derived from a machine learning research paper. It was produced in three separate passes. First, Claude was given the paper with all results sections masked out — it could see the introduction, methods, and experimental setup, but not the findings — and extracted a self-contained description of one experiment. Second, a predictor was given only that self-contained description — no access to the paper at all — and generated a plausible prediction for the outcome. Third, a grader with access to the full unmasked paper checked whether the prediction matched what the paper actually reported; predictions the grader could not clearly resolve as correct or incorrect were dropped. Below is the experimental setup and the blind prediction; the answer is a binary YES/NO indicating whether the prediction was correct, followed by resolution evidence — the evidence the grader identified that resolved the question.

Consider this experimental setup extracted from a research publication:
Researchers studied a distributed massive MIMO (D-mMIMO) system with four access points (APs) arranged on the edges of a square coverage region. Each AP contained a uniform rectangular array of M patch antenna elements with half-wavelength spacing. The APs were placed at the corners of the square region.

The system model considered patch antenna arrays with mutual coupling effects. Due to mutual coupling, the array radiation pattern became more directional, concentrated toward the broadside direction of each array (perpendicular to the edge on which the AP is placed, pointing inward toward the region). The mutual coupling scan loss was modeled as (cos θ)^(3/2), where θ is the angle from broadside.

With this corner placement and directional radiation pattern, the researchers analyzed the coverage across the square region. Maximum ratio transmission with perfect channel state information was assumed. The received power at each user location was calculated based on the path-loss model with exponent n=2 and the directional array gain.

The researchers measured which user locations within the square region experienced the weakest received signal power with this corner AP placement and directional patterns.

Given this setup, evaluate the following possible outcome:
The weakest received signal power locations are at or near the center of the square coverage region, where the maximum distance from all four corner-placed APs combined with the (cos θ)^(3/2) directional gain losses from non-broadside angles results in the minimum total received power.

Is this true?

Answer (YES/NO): NO